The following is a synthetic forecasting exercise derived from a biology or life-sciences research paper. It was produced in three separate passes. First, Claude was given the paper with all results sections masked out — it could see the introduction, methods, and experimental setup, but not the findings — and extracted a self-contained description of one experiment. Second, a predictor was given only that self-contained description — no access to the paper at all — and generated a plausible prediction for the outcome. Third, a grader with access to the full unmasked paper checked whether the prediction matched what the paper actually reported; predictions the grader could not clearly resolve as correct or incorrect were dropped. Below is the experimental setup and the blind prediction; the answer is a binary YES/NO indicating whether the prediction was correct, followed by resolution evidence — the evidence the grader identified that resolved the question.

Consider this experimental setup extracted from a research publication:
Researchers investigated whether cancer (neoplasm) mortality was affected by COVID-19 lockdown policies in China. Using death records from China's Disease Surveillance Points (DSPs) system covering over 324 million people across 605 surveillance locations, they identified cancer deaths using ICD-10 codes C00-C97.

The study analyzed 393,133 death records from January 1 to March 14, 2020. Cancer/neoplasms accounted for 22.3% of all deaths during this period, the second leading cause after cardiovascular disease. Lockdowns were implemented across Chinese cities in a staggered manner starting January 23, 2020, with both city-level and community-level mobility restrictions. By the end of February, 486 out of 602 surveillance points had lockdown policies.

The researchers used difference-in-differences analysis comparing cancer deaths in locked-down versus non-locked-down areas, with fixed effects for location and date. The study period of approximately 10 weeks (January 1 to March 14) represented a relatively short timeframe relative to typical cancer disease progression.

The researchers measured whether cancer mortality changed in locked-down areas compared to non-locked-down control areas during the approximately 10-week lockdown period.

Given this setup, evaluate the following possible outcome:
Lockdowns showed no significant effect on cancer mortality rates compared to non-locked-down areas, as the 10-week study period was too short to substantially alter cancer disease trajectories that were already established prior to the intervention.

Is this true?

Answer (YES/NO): NO